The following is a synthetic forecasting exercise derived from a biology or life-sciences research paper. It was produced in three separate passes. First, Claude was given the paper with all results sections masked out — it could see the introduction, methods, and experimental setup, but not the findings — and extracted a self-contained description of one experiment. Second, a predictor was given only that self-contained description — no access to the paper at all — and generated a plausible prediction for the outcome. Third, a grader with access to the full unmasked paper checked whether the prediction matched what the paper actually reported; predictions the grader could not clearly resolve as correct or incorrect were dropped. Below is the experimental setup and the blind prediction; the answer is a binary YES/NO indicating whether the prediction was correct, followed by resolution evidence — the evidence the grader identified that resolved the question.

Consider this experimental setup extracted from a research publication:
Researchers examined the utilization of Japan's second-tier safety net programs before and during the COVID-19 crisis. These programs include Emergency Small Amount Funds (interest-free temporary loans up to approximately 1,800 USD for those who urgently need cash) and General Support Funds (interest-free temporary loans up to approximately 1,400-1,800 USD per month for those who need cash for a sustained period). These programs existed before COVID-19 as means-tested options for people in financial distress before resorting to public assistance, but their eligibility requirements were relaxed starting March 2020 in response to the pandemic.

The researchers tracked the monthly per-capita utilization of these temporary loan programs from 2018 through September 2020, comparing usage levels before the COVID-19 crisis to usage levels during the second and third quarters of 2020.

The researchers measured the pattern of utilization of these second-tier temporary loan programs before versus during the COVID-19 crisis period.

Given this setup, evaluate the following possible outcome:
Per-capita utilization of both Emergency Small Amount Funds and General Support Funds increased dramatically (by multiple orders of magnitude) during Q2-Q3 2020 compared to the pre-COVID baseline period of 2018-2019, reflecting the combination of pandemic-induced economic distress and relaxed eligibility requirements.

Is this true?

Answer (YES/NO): YES